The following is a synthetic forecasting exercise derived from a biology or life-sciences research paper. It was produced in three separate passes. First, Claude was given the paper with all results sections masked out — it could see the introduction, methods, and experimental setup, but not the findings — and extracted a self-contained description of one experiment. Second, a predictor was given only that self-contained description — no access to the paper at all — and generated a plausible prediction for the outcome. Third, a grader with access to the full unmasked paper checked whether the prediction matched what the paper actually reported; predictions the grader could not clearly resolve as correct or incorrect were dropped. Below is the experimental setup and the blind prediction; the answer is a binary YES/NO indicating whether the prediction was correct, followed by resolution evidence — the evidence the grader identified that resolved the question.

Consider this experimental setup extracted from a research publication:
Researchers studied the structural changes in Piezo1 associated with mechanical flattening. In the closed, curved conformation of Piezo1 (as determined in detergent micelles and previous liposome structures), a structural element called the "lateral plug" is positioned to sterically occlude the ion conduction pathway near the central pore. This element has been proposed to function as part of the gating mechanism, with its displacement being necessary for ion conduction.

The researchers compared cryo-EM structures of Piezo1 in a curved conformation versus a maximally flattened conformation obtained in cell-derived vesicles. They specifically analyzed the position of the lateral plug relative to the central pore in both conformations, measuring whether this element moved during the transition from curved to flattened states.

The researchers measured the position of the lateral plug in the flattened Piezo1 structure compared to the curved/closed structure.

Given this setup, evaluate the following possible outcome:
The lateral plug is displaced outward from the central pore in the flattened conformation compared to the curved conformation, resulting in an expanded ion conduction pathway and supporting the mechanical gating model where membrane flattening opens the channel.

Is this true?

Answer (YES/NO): YES